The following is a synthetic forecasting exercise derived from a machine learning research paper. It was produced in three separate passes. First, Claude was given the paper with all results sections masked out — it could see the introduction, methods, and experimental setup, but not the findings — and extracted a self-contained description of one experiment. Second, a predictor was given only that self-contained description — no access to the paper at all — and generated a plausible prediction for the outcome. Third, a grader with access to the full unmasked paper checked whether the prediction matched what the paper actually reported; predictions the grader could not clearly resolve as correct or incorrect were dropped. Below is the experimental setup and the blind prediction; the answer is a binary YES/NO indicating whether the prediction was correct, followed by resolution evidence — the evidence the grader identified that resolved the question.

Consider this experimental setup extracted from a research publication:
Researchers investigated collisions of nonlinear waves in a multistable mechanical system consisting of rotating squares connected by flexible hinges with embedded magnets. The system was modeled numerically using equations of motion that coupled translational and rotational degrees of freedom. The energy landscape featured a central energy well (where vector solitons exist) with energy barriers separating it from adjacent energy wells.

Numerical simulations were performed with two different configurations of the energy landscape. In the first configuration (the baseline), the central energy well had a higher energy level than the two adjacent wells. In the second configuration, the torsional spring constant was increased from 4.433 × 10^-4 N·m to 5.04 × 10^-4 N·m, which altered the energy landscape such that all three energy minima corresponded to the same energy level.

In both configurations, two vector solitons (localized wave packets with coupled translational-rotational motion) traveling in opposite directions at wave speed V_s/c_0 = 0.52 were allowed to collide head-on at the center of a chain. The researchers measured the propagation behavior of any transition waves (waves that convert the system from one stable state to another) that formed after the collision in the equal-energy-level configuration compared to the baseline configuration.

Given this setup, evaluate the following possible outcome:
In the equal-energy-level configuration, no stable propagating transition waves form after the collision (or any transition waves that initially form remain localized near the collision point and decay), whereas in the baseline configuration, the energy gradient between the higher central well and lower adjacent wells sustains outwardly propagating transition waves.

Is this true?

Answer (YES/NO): YES